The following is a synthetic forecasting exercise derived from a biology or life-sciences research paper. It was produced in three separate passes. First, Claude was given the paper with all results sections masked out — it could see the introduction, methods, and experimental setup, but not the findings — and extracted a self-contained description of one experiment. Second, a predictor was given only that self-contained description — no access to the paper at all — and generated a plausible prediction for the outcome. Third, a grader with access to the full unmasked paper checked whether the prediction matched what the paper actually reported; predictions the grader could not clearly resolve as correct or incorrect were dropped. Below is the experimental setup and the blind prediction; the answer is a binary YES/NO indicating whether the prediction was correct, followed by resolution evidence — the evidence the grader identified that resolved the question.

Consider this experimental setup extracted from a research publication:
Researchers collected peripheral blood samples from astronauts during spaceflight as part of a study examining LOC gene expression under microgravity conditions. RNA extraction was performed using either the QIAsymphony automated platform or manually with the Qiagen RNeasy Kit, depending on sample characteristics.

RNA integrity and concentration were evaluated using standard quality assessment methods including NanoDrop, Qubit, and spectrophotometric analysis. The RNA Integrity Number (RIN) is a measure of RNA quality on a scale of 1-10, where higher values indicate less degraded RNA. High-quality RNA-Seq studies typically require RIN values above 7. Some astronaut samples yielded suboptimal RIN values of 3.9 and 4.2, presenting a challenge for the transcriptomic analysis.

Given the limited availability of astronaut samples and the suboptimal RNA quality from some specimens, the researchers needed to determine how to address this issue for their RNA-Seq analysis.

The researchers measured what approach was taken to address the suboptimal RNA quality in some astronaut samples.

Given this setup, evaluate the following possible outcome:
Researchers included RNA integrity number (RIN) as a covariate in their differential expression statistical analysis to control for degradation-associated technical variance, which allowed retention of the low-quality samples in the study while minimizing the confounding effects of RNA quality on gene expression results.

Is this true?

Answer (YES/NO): NO